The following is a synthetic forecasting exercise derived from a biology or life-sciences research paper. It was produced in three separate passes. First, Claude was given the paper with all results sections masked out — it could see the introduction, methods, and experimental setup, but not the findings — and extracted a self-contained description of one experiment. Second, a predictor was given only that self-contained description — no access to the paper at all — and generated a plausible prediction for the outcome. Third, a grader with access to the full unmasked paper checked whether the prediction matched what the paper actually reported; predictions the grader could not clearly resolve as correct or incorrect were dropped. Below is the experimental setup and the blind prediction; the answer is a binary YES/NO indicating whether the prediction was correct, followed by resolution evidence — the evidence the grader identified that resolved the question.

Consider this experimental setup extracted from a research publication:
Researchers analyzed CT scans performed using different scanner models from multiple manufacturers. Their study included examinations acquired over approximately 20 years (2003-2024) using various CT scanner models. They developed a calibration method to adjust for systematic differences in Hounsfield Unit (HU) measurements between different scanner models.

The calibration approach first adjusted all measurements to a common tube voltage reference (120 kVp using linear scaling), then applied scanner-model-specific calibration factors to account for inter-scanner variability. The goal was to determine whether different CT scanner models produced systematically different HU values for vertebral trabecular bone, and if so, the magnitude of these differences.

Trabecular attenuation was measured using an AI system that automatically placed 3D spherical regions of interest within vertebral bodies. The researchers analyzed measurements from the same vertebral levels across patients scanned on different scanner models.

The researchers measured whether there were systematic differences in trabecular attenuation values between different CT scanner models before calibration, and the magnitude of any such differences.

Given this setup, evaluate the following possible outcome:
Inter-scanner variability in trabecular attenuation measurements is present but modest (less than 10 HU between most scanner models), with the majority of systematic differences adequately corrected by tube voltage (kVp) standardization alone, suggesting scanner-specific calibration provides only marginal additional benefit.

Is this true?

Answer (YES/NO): YES